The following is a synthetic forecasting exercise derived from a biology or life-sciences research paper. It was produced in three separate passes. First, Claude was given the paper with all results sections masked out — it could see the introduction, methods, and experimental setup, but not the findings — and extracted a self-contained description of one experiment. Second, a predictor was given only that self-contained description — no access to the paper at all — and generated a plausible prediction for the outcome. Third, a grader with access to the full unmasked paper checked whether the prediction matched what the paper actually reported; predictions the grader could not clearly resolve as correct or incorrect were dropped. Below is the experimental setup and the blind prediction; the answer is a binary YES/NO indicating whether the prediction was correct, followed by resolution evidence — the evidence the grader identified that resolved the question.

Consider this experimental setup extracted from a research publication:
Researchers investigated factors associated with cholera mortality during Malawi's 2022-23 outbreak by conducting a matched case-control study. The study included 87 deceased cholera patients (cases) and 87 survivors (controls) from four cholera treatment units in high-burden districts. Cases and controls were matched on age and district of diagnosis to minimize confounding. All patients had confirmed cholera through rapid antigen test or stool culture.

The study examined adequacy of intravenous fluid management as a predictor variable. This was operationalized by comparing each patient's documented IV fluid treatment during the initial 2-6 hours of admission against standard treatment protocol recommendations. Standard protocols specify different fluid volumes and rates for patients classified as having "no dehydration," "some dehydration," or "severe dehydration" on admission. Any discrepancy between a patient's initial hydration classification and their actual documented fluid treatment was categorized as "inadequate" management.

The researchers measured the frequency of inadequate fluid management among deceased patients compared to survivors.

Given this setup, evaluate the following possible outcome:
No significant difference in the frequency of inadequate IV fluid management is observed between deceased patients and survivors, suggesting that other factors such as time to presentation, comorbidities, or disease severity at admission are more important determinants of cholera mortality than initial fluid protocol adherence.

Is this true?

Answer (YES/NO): NO